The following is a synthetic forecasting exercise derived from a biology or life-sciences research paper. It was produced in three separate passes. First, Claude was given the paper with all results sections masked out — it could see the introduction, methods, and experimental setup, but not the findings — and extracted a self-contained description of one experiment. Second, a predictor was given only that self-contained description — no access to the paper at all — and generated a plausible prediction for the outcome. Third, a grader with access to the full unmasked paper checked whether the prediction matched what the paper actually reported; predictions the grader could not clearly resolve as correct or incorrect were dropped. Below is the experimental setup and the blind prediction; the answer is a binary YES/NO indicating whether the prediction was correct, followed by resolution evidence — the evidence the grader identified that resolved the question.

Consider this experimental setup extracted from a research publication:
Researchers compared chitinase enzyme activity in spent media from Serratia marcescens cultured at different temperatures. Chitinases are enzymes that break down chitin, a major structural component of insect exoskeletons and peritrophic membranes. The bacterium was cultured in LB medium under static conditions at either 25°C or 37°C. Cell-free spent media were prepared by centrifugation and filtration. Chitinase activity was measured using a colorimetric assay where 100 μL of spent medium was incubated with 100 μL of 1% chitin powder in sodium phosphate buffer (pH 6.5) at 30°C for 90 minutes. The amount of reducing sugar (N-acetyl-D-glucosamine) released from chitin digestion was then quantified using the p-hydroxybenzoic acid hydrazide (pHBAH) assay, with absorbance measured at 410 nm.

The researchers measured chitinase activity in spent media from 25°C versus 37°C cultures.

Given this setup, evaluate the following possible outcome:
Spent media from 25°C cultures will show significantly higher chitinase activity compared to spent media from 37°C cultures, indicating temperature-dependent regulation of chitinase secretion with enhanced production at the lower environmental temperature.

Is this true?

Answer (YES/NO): YES